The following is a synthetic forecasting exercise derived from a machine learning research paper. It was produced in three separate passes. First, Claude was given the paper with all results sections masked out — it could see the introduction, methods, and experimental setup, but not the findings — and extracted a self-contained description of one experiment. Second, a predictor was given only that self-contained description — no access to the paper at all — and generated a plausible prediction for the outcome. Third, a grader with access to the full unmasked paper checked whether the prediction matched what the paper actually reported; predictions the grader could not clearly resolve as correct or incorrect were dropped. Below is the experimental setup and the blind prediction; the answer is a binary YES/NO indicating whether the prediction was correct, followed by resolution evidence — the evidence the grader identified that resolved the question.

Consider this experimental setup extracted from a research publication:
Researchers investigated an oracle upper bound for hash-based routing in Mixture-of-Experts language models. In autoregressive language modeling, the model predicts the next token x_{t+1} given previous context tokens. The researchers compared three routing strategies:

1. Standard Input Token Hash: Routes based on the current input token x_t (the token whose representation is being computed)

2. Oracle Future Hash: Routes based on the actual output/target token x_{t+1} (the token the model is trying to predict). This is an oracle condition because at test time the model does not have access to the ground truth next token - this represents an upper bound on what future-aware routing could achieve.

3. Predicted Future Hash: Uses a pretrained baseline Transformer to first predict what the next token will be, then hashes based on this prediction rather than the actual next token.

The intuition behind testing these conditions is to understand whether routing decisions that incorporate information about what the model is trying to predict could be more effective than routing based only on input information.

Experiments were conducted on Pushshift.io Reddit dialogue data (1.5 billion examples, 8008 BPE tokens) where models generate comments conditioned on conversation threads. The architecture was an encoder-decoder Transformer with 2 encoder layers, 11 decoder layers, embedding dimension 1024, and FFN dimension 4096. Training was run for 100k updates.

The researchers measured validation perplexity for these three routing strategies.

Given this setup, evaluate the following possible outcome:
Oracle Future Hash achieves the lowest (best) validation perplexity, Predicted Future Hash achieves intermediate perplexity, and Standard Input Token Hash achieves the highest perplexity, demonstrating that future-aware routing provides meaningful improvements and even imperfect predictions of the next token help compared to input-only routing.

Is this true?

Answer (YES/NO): NO